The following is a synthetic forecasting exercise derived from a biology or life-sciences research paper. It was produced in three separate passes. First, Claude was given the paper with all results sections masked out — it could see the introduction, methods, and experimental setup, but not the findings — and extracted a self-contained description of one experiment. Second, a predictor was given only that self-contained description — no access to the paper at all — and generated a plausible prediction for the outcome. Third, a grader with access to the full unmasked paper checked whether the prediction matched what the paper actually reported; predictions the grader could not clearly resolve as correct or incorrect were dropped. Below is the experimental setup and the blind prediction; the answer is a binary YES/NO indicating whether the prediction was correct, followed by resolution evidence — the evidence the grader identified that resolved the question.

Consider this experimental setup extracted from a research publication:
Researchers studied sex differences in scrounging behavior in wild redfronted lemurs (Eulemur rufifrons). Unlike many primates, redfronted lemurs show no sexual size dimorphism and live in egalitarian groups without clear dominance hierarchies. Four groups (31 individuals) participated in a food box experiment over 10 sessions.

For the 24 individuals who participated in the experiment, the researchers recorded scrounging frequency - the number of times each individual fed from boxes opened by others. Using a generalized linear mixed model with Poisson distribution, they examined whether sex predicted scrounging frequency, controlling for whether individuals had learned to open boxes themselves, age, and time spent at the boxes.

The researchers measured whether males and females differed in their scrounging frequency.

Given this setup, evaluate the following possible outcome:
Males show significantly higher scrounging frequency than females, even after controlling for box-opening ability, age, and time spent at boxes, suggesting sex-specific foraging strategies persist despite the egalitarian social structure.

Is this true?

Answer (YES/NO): YES